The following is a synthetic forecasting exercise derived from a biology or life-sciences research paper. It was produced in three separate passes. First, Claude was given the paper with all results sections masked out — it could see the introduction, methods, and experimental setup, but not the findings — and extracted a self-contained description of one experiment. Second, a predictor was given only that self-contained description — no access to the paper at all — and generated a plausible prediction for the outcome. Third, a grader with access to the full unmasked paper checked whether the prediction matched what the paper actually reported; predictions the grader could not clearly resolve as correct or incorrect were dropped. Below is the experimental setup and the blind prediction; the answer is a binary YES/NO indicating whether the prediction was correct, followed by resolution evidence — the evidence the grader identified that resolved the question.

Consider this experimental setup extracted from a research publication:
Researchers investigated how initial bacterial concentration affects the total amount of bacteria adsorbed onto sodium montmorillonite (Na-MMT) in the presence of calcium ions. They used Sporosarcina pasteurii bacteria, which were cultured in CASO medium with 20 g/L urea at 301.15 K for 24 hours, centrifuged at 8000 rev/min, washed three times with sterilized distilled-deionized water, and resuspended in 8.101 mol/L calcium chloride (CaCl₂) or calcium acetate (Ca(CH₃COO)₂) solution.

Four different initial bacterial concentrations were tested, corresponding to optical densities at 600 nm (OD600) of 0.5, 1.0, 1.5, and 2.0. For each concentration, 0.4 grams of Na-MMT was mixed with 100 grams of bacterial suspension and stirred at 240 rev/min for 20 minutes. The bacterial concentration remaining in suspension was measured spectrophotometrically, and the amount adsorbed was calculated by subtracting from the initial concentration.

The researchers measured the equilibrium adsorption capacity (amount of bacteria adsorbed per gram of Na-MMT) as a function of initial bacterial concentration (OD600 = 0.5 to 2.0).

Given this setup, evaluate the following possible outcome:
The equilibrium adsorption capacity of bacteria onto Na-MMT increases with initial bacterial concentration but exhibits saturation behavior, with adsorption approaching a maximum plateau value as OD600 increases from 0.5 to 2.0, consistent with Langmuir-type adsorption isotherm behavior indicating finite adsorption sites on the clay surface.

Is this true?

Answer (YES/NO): YES